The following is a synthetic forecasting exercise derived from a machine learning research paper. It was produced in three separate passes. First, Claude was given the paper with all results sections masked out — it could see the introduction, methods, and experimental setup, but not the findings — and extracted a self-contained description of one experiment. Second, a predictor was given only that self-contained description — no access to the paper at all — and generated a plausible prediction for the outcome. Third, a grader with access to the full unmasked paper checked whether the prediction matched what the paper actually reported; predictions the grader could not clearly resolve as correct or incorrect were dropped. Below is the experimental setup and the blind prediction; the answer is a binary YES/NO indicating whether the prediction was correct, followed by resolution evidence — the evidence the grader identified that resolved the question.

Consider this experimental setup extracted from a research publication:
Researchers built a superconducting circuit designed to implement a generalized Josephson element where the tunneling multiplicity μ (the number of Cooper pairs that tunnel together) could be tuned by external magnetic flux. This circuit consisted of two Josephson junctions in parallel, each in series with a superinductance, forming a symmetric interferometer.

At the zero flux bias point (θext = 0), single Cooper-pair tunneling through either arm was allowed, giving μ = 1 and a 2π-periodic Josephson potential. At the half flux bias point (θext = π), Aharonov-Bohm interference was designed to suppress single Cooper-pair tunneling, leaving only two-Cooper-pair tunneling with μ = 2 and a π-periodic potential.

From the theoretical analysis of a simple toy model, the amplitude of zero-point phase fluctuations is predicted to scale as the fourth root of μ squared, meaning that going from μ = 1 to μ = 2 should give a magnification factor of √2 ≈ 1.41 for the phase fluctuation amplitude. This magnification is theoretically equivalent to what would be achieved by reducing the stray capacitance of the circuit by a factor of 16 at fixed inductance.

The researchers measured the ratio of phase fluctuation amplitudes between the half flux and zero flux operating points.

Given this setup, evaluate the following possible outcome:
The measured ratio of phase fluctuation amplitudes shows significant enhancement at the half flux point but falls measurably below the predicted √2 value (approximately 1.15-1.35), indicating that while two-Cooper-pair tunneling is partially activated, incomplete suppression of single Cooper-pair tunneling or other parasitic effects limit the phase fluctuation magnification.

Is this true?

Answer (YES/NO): NO